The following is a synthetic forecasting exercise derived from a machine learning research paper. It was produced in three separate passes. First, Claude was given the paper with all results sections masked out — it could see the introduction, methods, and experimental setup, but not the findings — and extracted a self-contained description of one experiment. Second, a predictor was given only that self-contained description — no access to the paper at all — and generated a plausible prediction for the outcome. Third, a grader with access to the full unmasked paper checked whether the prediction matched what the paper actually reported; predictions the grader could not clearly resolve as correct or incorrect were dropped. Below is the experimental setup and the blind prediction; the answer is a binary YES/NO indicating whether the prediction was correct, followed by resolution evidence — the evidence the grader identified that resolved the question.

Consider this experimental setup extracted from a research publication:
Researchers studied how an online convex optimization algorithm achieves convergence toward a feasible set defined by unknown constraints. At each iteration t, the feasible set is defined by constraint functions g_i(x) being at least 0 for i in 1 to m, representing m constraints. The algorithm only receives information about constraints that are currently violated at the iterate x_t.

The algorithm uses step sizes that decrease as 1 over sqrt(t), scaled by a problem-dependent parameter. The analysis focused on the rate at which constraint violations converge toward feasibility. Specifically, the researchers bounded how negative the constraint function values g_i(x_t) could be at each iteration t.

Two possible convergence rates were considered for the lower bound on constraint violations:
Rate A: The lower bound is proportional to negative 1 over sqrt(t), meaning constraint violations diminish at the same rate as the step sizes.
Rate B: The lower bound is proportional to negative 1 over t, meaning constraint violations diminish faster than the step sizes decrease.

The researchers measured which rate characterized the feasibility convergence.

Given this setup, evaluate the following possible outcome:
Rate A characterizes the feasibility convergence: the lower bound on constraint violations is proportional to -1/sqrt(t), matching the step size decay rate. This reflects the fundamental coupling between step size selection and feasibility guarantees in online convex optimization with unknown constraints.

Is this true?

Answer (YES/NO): YES